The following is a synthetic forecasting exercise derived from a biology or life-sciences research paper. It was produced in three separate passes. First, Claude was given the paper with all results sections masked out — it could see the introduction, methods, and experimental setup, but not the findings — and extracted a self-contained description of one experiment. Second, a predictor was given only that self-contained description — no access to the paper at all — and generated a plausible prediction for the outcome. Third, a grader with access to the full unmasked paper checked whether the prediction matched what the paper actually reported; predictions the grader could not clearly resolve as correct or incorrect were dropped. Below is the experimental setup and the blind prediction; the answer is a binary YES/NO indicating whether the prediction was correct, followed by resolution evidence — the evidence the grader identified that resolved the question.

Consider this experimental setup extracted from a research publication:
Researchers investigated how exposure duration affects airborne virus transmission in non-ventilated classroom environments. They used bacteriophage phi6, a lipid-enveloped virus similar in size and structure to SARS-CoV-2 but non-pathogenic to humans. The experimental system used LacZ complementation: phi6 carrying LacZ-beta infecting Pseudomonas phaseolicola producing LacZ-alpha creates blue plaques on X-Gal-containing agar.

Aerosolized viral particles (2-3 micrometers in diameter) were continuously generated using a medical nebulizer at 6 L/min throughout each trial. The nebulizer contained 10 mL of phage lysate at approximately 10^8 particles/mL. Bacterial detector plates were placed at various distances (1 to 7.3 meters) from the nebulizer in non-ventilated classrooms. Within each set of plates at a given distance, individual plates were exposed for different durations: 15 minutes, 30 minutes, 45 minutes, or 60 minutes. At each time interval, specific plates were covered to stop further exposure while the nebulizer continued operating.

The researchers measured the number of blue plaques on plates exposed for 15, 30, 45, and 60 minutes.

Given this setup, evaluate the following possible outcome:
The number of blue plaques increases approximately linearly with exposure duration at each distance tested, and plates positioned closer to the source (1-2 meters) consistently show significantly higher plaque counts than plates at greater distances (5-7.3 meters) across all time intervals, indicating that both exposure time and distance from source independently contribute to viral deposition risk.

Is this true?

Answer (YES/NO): NO